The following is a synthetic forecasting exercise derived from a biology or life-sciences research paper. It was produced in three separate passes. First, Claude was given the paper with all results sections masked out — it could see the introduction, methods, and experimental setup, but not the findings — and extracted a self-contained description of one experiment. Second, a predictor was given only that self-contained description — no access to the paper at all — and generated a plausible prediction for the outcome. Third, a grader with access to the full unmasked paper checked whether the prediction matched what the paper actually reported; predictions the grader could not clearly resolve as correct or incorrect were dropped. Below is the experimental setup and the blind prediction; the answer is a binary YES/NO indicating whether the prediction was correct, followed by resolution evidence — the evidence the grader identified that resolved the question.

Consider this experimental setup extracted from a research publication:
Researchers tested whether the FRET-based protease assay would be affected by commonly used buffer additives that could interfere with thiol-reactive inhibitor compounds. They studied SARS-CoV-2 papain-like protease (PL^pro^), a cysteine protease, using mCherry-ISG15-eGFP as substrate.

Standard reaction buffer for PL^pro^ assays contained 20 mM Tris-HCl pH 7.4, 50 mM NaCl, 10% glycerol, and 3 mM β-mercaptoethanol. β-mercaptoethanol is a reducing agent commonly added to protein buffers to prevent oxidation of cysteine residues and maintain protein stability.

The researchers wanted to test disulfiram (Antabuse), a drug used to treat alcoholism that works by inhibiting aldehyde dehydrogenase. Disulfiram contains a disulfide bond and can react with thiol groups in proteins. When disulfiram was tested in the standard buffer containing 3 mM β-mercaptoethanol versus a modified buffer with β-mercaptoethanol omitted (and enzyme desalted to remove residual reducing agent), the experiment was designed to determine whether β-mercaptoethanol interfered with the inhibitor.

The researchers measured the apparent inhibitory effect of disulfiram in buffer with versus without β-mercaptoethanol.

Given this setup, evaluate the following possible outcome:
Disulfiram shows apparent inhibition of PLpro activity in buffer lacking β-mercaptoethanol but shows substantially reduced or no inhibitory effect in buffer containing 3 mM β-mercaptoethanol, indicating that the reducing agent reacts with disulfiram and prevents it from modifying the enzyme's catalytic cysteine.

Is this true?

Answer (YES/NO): YES